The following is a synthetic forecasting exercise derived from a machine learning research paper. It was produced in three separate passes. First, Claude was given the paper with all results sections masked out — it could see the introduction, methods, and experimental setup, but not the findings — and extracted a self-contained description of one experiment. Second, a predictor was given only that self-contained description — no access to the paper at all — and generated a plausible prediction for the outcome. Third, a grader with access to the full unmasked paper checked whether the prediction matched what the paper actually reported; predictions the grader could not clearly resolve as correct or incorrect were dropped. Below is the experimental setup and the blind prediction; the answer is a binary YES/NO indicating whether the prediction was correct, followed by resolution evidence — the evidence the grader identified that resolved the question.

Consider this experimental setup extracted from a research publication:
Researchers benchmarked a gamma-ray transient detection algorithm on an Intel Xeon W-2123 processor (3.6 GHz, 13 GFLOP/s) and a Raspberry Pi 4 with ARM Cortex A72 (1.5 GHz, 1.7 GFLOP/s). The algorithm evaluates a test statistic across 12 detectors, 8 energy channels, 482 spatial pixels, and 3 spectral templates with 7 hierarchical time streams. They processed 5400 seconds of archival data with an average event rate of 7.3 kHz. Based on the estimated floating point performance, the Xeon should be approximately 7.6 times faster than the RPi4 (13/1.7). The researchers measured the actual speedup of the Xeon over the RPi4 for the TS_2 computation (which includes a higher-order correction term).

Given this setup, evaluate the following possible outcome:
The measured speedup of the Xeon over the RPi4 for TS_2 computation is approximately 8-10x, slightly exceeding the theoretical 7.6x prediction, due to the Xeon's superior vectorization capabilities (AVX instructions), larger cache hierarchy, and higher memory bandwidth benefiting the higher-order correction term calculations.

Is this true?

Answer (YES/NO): NO